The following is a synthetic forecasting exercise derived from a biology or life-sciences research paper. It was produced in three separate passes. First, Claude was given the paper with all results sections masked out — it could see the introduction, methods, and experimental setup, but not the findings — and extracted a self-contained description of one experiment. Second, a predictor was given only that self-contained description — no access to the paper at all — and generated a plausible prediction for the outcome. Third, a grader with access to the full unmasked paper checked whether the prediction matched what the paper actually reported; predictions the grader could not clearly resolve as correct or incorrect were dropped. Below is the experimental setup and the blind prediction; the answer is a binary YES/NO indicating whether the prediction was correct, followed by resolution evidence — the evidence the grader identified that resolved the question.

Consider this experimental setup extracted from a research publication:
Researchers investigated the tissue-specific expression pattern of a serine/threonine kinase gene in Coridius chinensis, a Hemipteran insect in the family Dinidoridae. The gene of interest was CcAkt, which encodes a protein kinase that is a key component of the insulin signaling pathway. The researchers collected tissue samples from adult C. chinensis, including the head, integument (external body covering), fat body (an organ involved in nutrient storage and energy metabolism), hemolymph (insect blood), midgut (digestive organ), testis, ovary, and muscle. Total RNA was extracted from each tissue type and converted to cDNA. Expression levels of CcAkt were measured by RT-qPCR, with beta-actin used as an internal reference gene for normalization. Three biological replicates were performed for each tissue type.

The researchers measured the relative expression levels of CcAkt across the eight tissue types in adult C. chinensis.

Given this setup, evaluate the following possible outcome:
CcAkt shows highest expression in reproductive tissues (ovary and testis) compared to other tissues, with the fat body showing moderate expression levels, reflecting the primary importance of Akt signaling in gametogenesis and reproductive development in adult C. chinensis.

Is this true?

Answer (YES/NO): YES